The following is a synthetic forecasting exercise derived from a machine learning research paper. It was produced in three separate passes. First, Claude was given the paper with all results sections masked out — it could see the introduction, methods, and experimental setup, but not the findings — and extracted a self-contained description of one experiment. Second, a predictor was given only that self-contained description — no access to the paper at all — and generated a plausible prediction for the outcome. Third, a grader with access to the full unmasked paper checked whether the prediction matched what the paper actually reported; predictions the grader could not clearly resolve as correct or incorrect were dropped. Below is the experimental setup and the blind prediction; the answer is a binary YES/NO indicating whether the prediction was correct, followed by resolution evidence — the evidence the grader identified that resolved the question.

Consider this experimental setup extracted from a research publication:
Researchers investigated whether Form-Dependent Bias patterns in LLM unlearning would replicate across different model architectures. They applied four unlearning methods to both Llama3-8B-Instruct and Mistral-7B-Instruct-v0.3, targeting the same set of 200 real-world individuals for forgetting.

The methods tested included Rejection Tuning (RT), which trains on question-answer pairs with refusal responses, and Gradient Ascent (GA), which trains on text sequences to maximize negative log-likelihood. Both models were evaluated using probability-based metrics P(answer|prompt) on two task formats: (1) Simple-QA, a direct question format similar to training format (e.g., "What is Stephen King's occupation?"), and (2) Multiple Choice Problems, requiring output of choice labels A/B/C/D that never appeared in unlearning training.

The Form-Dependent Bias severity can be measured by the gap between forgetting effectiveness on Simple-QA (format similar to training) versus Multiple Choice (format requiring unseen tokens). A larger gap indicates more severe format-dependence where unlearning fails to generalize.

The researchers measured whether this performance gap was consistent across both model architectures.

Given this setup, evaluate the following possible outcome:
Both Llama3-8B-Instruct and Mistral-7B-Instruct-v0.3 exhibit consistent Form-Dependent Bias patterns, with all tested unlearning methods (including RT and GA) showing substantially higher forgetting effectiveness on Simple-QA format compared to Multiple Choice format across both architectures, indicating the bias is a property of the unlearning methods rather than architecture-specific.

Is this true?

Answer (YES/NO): YES